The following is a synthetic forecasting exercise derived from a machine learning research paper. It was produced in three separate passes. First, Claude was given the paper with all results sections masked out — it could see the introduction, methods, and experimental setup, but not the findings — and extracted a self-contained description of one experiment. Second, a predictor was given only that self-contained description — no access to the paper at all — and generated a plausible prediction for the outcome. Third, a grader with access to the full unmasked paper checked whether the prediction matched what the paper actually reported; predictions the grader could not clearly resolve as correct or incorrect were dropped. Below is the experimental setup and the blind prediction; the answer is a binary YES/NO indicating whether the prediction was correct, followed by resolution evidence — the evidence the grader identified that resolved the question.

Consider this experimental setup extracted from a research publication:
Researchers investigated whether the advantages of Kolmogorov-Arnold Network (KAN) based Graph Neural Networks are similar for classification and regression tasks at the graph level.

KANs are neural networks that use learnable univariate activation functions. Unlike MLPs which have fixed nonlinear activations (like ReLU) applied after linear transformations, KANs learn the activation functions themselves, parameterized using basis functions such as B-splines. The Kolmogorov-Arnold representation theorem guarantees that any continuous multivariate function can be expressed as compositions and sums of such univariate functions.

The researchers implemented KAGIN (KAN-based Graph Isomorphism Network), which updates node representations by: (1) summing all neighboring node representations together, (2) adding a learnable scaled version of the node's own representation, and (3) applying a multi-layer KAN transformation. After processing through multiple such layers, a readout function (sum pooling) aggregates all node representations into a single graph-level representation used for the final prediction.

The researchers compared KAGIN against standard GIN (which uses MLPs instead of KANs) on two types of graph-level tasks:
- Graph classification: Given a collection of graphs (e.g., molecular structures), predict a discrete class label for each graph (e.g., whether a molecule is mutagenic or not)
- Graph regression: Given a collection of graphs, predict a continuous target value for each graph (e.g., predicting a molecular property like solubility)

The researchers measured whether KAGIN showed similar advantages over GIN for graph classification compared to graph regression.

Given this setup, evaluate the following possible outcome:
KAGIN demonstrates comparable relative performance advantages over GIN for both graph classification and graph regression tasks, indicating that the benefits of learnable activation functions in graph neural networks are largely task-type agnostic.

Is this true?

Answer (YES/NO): NO